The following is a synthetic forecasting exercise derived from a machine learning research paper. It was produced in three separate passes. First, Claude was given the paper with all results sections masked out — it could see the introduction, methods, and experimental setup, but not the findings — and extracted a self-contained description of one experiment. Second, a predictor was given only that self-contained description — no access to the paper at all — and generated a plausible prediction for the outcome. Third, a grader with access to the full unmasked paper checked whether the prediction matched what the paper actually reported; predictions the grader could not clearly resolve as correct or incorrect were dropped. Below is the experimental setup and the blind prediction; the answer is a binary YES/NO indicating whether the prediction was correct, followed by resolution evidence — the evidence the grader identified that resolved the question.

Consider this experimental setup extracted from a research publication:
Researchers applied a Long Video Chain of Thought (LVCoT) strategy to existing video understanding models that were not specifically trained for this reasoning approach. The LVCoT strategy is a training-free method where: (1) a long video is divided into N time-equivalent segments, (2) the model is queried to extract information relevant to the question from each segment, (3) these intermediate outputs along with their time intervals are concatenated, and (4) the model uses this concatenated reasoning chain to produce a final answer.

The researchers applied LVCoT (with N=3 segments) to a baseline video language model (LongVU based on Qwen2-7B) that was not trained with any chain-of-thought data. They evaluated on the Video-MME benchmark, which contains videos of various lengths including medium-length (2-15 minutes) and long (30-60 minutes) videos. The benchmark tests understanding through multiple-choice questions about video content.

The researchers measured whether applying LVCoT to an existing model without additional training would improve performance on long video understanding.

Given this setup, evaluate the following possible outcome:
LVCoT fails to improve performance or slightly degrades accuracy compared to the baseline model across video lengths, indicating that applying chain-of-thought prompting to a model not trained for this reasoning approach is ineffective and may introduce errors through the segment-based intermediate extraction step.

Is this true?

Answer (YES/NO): NO